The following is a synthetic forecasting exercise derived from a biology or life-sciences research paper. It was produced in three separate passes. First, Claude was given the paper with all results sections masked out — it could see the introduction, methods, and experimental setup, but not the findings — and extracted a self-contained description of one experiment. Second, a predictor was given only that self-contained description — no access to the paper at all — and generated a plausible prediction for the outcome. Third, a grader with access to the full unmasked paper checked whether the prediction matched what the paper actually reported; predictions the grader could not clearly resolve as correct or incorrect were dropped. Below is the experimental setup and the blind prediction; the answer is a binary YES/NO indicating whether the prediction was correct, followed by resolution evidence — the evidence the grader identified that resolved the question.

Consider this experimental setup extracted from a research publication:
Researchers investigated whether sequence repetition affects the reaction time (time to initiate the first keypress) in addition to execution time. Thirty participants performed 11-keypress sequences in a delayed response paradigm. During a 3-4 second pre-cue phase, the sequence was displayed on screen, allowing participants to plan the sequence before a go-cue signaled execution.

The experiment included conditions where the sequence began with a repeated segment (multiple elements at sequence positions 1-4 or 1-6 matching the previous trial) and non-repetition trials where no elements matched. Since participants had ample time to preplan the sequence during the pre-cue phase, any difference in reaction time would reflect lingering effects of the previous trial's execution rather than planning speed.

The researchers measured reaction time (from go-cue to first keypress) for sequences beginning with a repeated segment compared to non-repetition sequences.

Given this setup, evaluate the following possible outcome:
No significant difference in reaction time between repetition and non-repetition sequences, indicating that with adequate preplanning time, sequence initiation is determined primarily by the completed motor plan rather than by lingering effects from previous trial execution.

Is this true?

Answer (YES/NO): YES